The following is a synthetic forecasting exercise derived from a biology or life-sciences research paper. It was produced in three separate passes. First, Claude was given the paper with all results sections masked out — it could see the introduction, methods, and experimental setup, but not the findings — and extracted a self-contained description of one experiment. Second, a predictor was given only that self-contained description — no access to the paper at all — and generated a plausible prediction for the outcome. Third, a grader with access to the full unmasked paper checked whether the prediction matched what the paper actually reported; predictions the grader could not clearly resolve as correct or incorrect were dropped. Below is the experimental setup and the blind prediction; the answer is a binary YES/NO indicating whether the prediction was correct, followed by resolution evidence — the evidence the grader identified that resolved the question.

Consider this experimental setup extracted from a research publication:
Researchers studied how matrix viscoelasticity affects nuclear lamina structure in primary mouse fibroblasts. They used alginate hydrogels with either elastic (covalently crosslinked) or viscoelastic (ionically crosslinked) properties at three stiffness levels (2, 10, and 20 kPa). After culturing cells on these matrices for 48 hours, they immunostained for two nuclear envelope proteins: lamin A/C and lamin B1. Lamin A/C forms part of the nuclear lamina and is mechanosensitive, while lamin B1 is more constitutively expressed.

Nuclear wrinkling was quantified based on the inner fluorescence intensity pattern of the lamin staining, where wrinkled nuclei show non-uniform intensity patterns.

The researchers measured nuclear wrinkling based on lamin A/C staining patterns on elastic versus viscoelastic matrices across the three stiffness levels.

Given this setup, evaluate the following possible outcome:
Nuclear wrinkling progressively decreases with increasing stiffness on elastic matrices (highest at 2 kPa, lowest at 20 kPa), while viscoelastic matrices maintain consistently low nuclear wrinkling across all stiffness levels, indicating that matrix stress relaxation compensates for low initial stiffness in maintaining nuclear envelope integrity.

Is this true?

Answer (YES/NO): NO